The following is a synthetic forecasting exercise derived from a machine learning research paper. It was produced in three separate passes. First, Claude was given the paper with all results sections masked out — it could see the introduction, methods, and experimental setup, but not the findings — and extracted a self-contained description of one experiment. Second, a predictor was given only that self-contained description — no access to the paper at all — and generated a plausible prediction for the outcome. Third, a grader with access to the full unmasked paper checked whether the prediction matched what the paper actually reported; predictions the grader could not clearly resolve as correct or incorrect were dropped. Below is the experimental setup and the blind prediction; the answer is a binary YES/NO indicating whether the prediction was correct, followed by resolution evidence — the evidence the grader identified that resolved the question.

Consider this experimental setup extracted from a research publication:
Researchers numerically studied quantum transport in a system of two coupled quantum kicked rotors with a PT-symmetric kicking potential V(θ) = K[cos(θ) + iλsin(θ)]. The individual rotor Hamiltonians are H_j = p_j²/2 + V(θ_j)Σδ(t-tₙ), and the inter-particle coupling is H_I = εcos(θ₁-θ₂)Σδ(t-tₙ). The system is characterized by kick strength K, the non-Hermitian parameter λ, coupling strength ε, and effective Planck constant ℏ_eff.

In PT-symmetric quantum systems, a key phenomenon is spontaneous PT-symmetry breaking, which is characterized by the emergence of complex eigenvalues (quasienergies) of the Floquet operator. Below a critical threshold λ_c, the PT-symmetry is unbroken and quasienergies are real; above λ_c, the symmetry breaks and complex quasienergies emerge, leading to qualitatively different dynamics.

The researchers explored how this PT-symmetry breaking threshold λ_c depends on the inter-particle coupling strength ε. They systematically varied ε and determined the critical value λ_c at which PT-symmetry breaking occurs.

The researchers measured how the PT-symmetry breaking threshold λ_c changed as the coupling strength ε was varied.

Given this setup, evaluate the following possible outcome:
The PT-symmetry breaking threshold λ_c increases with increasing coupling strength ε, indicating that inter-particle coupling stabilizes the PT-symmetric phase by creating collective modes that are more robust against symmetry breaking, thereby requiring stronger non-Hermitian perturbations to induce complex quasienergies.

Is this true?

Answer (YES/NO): NO